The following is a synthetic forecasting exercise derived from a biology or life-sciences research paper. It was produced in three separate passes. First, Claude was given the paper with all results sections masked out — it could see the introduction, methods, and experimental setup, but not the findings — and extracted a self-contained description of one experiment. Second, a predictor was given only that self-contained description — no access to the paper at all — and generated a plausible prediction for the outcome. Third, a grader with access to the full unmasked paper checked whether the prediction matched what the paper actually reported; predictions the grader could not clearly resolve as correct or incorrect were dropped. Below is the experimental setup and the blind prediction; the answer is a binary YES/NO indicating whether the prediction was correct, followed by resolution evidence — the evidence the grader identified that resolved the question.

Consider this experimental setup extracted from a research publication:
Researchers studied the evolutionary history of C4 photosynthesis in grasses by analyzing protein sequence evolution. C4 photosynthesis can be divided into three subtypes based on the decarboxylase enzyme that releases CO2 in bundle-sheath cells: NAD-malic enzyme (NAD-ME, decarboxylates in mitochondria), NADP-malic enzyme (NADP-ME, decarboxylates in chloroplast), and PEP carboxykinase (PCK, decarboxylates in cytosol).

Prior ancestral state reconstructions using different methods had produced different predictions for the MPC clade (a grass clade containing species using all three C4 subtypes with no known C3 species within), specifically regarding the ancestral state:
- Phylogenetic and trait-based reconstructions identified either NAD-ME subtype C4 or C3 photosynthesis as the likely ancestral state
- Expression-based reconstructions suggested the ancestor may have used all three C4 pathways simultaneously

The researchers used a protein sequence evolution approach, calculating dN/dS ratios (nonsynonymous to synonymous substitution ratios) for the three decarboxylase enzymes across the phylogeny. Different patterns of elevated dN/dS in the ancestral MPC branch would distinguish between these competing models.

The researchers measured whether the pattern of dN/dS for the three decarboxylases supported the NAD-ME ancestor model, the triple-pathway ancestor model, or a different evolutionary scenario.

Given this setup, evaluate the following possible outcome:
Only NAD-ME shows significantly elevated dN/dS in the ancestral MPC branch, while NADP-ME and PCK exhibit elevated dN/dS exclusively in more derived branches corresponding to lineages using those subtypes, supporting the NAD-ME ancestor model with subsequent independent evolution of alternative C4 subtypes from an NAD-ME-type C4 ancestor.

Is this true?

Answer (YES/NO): NO